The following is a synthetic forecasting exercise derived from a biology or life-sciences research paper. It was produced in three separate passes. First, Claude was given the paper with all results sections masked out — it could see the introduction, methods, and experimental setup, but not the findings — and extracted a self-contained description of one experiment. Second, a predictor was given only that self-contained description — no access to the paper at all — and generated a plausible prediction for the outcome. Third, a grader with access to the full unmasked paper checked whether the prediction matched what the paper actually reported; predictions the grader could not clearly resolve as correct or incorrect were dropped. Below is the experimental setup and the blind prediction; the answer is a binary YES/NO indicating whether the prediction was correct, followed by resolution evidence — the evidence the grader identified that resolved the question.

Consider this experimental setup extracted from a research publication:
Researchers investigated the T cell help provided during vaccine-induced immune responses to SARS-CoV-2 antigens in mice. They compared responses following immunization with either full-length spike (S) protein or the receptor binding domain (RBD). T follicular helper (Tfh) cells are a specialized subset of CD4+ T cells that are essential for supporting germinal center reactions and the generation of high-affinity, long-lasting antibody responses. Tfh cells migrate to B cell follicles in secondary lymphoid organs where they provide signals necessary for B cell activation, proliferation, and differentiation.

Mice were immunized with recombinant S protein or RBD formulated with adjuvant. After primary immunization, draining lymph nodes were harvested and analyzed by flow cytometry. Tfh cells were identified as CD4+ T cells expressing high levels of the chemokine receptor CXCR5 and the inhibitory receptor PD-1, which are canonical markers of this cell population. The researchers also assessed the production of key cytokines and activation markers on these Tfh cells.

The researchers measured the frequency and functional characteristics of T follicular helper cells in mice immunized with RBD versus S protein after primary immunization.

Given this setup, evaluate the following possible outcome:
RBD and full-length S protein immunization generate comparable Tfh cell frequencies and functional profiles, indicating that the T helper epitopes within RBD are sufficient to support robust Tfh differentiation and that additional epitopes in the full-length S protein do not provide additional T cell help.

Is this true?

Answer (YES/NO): NO